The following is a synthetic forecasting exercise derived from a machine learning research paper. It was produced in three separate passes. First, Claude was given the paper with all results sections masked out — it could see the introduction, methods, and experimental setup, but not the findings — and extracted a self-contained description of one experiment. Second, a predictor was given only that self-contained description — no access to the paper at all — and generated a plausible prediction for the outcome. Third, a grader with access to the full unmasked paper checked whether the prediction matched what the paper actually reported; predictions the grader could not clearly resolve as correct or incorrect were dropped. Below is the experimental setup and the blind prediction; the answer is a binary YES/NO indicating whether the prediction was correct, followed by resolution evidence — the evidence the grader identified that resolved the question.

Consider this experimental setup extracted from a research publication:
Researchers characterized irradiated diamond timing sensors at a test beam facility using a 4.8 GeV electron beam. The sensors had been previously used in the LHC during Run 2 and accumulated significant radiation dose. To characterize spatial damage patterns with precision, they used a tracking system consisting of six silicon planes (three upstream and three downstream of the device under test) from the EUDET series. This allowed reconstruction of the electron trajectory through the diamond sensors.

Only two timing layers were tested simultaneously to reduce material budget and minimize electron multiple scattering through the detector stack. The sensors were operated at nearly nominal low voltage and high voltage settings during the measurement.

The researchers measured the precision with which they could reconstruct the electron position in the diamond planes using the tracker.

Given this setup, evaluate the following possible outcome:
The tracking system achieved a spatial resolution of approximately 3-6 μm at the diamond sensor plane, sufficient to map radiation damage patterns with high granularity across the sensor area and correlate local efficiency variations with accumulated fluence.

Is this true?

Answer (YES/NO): NO